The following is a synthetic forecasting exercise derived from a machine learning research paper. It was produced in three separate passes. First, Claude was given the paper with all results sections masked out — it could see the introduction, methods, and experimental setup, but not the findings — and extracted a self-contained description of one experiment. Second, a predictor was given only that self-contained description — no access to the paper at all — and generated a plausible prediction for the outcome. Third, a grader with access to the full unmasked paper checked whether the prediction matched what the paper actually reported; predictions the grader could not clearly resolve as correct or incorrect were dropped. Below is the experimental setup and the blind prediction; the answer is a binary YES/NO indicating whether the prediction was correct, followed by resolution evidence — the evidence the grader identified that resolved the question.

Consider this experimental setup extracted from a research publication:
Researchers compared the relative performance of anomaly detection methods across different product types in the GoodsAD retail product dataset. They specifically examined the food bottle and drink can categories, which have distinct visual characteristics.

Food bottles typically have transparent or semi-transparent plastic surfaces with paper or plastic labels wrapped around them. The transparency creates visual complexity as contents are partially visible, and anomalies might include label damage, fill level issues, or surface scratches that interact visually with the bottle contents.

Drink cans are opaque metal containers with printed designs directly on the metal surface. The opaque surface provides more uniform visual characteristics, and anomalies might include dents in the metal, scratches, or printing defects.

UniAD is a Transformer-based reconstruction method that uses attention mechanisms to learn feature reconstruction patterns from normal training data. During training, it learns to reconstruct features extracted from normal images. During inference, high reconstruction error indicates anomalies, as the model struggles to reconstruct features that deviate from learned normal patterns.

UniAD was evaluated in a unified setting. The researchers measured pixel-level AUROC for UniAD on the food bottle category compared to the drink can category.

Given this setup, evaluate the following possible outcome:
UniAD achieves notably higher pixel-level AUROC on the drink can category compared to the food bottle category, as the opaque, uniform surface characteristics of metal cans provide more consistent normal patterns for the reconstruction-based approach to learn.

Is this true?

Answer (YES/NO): NO